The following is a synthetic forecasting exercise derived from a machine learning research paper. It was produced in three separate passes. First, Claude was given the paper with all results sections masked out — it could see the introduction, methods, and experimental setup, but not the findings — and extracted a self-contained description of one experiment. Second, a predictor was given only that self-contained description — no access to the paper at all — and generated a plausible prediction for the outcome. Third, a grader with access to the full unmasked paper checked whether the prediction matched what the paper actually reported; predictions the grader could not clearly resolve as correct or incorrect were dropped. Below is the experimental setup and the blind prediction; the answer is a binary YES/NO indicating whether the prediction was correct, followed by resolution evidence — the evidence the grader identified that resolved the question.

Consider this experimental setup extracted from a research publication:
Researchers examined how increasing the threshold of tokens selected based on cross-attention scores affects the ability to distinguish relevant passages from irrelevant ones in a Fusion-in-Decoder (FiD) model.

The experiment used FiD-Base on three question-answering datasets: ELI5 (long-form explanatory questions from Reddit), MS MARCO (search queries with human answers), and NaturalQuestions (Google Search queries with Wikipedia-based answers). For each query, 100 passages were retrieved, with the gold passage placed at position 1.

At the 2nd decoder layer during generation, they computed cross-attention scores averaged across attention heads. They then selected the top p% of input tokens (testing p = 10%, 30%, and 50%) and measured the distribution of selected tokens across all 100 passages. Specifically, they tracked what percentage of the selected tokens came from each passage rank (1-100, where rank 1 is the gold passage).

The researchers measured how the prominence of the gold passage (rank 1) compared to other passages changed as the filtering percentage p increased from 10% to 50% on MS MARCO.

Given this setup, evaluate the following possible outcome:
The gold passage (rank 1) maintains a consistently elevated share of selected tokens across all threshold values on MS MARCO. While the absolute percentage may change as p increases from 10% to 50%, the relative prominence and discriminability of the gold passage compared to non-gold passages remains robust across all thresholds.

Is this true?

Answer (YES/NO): NO